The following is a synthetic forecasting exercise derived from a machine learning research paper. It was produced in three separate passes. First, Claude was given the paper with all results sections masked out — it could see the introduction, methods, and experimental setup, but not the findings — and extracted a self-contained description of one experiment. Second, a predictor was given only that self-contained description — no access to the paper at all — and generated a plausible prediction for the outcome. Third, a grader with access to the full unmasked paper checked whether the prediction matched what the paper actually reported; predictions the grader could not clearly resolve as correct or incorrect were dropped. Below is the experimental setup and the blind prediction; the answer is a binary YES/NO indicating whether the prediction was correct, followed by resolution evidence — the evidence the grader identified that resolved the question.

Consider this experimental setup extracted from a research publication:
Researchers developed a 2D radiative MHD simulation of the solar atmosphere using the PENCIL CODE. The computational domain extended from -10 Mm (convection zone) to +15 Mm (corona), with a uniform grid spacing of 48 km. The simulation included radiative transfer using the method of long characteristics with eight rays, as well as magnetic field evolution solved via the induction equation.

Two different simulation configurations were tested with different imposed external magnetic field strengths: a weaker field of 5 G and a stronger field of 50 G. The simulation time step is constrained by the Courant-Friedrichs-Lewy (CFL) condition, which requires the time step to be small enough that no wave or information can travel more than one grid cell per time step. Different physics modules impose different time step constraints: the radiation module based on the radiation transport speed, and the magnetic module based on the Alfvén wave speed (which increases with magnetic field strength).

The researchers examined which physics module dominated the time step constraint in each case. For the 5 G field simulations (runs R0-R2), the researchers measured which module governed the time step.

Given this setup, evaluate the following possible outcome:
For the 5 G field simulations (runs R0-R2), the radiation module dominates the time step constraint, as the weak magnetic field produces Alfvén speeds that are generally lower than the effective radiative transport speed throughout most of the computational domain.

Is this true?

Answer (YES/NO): YES